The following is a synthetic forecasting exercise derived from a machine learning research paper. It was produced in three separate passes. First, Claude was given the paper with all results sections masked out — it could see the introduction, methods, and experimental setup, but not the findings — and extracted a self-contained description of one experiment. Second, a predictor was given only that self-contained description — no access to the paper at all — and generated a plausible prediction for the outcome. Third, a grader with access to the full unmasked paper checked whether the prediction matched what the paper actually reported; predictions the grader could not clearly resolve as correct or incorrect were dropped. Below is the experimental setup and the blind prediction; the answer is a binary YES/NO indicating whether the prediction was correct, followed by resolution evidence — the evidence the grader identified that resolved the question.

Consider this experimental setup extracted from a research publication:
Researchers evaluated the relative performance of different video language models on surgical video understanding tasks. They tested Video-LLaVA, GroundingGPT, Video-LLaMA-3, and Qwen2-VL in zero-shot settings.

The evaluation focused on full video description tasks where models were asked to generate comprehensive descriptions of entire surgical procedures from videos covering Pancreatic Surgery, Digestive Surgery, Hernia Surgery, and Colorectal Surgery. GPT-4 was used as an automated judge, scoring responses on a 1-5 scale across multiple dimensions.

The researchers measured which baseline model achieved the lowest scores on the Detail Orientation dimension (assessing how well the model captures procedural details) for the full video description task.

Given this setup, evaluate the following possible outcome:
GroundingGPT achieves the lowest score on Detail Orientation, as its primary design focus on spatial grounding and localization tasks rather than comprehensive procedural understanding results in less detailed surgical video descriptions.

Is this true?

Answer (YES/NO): NO